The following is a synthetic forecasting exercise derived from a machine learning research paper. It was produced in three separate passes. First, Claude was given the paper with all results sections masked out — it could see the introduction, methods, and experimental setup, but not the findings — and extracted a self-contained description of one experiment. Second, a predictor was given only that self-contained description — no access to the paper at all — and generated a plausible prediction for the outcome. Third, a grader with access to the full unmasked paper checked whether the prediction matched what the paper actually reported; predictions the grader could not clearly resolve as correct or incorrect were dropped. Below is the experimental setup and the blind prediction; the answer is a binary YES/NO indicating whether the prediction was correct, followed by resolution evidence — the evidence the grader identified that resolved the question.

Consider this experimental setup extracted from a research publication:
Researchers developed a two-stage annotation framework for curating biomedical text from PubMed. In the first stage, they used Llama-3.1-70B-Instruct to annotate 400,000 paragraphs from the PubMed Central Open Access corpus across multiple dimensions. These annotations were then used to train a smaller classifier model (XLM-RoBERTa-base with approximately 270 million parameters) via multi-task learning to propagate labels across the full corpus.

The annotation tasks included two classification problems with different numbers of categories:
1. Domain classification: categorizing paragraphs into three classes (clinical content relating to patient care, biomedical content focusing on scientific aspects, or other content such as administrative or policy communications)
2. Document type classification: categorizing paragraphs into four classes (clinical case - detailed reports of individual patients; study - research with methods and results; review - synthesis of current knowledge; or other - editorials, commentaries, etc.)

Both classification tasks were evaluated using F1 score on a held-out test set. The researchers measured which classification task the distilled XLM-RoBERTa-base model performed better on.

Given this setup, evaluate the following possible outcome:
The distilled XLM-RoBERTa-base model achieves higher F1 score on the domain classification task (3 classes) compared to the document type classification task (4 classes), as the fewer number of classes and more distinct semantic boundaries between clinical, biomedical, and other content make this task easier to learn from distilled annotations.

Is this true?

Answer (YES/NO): NO